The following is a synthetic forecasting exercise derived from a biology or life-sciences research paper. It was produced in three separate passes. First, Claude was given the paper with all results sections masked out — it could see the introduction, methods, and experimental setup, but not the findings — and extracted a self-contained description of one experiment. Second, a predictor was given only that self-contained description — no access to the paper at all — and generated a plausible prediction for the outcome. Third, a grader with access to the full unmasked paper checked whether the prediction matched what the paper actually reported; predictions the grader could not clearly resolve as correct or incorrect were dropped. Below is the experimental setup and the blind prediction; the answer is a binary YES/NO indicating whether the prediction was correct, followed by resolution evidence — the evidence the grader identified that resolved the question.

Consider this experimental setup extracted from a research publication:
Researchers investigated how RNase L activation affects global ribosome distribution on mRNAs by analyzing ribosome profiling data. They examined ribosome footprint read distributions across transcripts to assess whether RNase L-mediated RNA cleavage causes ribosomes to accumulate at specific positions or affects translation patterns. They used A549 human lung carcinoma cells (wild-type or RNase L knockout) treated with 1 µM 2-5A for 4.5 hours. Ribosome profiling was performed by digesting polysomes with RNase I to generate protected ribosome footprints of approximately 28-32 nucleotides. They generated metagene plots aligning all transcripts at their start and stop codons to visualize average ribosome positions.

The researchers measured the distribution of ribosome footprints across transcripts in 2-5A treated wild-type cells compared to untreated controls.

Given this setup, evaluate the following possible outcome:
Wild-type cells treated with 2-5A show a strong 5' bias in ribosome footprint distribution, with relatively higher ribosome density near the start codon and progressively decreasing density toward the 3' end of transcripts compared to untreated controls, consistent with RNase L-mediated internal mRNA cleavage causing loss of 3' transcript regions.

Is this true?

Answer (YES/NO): NO